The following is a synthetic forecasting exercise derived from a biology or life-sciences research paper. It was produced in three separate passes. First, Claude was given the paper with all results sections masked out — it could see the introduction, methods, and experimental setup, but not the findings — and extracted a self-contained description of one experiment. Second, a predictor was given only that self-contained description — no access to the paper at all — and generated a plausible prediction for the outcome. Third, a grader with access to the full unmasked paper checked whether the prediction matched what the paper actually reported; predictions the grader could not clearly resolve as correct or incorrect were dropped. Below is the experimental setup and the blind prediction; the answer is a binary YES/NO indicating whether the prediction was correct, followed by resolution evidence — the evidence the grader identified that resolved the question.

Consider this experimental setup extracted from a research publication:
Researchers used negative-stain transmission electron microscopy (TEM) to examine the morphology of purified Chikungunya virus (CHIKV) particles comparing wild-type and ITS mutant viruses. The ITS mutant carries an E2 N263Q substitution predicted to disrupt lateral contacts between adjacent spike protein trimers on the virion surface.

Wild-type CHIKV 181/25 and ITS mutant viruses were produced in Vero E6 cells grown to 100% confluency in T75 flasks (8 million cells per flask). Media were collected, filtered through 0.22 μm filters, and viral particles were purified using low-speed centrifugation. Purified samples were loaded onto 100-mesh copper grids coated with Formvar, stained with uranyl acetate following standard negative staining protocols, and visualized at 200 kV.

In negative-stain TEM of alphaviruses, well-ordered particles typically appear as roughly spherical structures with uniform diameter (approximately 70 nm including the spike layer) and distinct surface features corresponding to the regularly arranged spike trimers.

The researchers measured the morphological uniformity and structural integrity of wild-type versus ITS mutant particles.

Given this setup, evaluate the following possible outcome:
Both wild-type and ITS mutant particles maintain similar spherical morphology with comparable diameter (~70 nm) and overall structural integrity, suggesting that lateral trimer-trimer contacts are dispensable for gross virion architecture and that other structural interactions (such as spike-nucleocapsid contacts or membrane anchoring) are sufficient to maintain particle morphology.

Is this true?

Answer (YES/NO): NO